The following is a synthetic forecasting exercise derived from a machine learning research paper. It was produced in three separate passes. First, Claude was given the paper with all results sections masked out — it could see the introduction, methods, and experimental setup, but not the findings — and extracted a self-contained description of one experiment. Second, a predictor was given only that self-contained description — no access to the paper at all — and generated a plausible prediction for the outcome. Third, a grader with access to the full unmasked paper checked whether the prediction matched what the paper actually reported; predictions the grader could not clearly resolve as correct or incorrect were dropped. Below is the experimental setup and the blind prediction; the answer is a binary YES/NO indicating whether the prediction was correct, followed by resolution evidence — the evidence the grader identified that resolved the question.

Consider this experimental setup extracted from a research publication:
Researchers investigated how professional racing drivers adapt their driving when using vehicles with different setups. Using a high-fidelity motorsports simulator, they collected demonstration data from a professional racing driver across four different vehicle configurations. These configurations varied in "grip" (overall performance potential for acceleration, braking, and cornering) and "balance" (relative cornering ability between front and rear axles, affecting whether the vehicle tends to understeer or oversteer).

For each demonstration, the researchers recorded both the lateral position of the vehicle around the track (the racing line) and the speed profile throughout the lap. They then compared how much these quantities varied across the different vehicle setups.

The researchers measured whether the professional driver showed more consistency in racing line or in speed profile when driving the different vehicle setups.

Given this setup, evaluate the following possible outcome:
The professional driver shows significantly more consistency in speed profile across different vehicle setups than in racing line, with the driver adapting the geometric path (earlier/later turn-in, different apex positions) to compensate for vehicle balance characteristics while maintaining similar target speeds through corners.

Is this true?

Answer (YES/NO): NO